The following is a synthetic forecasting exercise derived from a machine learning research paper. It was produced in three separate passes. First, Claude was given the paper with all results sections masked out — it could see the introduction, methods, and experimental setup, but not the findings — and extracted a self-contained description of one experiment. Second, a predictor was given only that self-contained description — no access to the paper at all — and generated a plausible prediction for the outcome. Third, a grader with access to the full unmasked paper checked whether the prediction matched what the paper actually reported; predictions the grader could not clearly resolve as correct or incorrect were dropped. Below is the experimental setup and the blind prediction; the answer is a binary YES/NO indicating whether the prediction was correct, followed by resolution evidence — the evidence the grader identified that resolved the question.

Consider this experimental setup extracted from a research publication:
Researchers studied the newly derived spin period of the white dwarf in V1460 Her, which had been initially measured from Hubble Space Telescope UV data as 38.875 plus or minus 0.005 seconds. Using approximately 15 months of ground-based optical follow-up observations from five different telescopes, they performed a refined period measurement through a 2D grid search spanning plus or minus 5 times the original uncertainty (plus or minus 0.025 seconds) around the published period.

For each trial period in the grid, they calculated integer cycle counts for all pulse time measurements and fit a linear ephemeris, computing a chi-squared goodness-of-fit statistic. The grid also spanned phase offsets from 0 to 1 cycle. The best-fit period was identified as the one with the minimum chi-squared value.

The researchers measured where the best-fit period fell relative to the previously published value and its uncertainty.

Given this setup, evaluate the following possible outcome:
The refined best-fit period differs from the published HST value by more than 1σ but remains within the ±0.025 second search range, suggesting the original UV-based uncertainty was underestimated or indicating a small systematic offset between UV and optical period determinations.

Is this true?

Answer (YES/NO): NO